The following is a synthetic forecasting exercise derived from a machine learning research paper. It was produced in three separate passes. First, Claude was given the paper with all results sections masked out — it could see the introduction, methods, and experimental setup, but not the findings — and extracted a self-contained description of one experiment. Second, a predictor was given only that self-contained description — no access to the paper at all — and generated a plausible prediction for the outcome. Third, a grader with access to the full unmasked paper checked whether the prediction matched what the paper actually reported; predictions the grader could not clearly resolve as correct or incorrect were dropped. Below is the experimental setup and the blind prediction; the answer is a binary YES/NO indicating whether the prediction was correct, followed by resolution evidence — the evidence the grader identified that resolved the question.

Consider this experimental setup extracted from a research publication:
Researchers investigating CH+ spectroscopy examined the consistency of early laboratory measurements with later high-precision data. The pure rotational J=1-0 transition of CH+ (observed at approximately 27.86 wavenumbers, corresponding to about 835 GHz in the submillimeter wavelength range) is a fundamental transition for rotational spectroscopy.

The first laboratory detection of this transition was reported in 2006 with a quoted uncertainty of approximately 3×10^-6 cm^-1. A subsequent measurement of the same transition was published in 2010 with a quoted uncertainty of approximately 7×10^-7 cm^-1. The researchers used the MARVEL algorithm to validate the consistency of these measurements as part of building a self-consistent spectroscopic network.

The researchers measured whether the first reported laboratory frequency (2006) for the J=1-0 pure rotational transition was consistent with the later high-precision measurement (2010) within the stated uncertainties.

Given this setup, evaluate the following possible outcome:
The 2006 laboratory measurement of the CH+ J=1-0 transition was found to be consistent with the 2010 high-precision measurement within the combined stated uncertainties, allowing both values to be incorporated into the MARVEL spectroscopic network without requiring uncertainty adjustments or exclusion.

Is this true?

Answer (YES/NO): NO